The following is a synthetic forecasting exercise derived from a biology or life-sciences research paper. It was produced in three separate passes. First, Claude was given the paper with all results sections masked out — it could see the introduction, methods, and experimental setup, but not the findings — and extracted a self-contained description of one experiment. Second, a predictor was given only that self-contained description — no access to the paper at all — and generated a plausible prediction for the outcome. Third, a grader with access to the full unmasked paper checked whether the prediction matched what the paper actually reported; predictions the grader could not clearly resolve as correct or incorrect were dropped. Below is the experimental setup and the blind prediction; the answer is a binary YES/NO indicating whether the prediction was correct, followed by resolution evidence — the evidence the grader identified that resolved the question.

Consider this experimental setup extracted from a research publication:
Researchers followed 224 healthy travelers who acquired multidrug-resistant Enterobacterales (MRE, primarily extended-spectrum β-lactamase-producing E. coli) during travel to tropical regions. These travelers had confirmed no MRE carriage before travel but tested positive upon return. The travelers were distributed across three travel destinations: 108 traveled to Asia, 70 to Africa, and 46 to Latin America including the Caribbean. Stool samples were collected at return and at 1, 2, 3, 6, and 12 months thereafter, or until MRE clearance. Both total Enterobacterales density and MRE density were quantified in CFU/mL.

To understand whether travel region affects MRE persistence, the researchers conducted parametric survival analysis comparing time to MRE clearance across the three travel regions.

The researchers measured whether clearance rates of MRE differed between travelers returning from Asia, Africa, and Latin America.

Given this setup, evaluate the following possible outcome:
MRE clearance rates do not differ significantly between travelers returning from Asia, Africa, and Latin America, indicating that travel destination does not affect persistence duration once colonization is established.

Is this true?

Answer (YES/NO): NO